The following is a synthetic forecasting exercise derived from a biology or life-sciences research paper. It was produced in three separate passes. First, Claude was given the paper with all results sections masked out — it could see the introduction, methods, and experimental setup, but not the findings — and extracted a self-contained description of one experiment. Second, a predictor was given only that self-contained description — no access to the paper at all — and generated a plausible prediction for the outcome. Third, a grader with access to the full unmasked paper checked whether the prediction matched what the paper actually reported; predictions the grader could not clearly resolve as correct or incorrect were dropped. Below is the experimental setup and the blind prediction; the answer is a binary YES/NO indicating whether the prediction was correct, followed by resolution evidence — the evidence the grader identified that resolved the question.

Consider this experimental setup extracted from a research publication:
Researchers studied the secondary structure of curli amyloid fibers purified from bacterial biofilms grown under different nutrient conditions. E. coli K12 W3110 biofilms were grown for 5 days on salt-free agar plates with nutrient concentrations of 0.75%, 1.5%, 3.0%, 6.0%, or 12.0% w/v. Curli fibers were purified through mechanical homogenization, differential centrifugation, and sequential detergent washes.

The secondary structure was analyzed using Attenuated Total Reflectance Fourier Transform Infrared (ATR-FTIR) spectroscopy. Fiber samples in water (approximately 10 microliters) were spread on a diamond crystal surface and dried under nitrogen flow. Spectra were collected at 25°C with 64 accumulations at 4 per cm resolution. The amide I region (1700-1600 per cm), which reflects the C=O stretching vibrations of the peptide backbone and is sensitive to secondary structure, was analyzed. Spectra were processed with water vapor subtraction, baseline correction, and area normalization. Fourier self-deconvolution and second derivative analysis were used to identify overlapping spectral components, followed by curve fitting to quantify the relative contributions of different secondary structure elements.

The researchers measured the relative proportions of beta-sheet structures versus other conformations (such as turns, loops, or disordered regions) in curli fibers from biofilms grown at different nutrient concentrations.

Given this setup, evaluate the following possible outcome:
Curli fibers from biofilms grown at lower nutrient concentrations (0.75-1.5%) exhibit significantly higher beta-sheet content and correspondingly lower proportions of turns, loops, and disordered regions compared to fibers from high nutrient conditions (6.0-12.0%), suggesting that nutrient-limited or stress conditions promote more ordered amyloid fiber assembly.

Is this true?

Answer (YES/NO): YES